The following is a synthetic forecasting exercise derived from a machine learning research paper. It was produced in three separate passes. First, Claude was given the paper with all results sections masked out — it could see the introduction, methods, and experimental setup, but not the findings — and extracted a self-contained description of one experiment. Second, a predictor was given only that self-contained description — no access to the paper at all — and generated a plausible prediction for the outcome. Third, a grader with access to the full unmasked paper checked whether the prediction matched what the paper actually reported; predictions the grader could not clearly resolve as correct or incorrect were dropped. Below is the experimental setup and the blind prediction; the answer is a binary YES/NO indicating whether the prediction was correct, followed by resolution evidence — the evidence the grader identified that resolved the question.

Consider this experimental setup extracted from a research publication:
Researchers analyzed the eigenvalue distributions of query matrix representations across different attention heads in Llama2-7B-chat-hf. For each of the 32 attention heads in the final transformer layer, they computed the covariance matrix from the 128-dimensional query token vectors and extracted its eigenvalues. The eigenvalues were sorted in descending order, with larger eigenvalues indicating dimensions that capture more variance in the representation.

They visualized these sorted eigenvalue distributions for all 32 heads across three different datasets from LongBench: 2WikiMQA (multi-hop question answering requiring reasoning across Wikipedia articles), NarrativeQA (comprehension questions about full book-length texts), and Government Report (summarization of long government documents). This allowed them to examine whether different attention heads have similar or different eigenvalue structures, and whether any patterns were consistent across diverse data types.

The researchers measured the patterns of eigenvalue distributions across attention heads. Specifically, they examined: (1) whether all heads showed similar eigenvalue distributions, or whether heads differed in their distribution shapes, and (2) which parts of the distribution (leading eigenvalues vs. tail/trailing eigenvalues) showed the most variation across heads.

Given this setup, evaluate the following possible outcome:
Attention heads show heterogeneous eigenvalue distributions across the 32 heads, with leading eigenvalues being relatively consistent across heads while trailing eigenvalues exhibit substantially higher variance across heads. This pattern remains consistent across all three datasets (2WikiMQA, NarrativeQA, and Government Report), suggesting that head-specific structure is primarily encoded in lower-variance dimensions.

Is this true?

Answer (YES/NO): NO